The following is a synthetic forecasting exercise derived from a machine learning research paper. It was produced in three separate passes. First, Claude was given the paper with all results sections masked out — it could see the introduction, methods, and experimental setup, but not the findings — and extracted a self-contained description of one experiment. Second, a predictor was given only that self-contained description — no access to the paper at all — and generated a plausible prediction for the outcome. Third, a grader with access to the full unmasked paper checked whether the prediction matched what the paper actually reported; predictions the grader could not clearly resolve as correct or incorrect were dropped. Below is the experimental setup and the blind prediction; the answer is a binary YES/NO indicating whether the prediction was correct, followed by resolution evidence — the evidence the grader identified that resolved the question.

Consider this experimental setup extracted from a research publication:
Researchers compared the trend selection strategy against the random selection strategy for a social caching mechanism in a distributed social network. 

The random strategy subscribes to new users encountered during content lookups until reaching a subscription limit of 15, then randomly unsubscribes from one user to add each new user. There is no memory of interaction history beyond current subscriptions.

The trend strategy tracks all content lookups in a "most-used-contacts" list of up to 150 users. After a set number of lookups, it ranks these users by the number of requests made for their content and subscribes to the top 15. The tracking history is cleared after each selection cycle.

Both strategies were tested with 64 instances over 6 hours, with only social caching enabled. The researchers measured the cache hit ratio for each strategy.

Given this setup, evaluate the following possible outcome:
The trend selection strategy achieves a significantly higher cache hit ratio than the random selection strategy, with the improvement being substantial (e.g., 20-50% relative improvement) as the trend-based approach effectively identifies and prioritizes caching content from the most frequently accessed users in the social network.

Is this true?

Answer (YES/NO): NO